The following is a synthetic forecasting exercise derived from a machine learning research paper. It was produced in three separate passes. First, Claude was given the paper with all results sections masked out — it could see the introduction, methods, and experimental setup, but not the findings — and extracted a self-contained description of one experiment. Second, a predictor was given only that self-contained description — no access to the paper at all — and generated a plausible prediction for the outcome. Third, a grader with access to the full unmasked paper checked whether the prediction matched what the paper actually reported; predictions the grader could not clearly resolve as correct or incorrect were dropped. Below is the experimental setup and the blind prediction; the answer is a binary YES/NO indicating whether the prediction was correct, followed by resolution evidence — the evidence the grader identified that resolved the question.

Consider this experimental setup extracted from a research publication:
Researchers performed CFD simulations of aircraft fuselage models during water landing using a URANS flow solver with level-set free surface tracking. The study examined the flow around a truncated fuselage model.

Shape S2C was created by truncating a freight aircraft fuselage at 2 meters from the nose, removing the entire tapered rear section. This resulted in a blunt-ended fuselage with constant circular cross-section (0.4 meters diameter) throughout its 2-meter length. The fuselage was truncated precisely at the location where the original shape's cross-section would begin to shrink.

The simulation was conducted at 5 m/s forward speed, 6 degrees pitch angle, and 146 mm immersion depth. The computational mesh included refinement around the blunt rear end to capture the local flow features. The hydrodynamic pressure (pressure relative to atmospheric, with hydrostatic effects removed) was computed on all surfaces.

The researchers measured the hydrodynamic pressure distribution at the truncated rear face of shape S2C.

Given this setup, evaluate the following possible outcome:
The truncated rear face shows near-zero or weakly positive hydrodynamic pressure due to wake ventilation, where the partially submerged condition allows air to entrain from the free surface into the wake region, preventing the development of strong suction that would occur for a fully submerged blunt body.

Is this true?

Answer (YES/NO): NO